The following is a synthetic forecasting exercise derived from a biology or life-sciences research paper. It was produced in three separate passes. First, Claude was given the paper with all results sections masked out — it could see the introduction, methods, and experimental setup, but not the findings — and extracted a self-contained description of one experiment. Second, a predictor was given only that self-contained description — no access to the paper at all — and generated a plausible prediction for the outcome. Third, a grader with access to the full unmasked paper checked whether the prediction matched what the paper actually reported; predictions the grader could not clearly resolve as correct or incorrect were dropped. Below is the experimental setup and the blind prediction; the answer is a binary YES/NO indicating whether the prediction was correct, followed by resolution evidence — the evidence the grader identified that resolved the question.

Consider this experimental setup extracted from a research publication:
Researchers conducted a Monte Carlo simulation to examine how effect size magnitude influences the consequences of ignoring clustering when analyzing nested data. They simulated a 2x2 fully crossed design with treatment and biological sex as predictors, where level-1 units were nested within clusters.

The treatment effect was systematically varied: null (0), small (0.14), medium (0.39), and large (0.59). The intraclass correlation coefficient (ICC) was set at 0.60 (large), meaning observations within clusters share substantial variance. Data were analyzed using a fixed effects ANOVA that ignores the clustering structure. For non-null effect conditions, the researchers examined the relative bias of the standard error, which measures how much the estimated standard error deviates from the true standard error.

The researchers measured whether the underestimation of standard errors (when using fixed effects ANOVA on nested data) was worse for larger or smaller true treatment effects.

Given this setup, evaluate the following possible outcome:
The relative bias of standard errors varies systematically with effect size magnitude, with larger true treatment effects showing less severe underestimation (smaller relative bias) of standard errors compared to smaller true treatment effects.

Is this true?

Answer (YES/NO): NO